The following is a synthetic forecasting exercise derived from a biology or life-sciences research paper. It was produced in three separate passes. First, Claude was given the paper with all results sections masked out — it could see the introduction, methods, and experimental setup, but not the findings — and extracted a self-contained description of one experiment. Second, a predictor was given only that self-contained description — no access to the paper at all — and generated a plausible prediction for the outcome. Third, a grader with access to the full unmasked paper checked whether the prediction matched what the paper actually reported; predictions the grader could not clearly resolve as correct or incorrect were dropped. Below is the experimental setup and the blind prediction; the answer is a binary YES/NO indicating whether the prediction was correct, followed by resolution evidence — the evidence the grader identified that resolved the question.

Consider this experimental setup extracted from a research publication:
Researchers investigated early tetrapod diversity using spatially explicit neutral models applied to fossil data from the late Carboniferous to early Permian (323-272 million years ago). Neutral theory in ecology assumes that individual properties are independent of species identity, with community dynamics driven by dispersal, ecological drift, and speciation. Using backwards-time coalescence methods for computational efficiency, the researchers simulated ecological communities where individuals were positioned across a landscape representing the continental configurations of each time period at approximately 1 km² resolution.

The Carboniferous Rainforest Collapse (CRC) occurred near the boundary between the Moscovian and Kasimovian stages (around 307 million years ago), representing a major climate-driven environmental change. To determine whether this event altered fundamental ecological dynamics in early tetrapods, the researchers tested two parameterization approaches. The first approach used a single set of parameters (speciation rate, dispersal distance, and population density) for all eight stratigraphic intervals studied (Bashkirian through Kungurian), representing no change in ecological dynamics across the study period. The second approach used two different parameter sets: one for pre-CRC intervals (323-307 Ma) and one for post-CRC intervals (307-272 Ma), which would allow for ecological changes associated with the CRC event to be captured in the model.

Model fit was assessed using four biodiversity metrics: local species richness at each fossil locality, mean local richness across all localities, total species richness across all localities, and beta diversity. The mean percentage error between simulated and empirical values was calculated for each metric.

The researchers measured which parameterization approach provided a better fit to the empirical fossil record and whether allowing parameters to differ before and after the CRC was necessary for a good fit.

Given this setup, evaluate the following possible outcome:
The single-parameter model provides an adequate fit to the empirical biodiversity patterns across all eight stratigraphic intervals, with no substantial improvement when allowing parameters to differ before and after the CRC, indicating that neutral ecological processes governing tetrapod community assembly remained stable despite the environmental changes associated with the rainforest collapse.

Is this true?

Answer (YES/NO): NO